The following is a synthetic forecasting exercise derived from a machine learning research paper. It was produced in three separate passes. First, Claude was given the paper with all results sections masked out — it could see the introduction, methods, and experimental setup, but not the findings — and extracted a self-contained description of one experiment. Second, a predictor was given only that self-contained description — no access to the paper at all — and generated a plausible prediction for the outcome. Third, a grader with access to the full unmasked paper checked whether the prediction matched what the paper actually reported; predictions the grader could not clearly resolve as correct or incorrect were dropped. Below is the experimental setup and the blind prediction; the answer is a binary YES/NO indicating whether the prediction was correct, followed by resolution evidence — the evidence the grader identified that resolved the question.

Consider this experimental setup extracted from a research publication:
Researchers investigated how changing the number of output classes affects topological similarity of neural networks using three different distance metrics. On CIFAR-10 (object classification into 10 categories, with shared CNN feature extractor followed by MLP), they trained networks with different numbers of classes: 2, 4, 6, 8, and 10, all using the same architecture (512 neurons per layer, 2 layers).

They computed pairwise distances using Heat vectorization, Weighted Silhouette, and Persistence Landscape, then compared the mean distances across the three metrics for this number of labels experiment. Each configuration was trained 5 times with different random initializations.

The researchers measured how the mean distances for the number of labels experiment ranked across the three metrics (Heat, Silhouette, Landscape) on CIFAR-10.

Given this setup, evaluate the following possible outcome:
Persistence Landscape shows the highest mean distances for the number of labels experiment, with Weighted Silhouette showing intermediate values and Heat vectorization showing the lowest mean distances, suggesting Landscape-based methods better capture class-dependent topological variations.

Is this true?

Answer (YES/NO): YES